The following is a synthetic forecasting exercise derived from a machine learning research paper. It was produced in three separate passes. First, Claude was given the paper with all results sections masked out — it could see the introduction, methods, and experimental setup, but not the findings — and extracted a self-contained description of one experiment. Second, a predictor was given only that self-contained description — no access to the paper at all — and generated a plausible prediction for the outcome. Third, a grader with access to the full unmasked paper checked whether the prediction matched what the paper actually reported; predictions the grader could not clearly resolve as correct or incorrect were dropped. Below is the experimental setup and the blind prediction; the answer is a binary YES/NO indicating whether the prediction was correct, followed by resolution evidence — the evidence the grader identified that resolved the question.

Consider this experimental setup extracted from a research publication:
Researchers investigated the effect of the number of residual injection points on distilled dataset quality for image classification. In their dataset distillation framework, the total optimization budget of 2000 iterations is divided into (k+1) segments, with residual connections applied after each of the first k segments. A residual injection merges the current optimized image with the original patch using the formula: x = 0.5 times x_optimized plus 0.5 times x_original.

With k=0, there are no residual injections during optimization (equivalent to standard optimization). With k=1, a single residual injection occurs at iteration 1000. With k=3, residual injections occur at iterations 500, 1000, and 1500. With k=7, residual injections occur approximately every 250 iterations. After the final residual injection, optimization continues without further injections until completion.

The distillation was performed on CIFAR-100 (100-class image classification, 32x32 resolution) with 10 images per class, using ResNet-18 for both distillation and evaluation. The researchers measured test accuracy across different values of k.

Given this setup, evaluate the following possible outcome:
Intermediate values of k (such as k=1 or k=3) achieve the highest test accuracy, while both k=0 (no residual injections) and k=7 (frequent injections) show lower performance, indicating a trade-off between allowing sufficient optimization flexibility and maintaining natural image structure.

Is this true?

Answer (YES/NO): NO